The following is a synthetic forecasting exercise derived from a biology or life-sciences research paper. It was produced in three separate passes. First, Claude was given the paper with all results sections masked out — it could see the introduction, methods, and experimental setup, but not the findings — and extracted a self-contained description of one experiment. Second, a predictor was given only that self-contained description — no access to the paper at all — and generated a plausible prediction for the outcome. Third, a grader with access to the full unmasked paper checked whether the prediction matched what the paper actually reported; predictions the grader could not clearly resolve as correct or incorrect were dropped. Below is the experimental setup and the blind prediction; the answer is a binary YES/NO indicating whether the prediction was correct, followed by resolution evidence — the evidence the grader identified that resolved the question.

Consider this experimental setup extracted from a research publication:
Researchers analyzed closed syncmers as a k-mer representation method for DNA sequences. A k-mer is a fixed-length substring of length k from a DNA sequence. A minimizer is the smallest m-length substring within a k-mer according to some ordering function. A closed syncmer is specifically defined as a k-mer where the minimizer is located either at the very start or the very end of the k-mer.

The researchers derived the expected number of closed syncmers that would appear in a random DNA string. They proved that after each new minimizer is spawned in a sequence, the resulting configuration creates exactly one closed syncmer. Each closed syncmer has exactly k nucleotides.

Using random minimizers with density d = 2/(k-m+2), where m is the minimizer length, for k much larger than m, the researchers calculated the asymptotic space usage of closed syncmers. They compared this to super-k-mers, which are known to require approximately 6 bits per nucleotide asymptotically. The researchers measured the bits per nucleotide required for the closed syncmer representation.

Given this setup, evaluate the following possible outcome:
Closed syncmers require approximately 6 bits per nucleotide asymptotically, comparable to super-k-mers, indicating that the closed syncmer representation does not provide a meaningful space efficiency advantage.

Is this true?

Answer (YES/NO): NO